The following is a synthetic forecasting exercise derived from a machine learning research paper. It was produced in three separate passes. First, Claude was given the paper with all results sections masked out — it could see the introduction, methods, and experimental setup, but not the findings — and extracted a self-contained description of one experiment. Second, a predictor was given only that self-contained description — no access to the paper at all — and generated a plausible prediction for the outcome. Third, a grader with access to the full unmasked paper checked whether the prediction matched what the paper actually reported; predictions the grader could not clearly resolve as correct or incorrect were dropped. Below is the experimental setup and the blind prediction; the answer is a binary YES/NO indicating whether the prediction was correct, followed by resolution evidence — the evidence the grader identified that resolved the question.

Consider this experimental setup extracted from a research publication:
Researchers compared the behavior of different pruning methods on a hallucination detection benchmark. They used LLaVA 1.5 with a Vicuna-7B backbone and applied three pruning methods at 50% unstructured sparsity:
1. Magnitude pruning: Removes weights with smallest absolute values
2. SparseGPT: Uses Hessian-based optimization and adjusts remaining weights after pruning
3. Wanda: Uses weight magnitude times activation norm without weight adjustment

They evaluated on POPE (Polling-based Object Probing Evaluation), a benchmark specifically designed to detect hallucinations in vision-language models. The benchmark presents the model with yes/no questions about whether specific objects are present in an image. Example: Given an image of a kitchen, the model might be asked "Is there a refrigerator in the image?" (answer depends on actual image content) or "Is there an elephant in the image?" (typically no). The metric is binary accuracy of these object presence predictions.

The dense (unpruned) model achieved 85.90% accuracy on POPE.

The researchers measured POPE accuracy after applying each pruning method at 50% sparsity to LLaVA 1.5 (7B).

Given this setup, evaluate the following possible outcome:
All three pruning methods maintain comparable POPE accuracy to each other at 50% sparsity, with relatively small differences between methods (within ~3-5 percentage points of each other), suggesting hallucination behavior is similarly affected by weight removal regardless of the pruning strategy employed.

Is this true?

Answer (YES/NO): YES